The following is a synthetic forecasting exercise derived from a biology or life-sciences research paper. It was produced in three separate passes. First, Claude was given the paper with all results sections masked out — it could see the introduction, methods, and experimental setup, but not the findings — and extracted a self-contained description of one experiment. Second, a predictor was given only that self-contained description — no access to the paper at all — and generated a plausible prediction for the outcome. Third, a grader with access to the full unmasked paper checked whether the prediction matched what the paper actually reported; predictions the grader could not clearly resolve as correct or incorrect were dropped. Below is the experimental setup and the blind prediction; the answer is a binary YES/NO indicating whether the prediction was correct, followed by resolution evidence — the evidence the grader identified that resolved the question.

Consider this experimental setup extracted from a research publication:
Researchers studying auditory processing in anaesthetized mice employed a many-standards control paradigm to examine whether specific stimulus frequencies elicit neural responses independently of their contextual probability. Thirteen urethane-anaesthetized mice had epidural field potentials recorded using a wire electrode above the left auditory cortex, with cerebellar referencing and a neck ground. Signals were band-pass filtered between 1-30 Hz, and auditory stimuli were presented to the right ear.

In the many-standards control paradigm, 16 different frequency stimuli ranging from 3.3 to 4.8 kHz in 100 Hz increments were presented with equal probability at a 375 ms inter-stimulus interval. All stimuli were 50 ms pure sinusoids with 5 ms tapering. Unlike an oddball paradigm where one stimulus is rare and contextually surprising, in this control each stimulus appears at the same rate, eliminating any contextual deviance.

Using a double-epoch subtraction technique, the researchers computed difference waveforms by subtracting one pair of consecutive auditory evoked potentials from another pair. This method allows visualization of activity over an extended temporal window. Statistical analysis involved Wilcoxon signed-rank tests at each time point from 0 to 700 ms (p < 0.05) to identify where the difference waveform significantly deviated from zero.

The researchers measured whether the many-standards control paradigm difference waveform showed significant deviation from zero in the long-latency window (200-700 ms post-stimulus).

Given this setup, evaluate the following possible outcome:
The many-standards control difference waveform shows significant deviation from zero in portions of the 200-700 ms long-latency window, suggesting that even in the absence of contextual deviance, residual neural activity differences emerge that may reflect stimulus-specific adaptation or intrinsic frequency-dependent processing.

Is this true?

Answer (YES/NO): NO